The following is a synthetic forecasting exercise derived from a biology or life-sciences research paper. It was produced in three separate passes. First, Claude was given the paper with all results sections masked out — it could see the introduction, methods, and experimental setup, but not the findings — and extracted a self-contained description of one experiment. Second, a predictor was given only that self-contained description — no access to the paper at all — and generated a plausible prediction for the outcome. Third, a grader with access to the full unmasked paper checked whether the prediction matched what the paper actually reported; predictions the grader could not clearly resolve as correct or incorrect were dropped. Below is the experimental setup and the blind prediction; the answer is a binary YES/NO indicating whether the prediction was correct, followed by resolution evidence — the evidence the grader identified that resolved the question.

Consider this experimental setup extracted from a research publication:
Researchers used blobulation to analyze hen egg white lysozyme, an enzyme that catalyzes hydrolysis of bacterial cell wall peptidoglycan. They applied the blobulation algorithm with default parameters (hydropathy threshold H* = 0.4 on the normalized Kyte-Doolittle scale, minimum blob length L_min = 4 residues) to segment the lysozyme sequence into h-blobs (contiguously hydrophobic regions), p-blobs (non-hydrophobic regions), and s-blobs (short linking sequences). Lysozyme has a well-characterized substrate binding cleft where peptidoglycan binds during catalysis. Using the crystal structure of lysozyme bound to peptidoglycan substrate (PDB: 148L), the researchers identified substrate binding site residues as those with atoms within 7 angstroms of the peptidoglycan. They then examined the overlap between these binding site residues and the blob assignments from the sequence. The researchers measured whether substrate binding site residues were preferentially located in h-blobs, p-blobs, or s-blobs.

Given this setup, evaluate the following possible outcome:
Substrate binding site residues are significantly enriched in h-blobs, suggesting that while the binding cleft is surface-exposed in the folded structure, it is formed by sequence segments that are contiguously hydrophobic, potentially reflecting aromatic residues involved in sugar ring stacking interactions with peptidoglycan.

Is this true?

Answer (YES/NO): YES